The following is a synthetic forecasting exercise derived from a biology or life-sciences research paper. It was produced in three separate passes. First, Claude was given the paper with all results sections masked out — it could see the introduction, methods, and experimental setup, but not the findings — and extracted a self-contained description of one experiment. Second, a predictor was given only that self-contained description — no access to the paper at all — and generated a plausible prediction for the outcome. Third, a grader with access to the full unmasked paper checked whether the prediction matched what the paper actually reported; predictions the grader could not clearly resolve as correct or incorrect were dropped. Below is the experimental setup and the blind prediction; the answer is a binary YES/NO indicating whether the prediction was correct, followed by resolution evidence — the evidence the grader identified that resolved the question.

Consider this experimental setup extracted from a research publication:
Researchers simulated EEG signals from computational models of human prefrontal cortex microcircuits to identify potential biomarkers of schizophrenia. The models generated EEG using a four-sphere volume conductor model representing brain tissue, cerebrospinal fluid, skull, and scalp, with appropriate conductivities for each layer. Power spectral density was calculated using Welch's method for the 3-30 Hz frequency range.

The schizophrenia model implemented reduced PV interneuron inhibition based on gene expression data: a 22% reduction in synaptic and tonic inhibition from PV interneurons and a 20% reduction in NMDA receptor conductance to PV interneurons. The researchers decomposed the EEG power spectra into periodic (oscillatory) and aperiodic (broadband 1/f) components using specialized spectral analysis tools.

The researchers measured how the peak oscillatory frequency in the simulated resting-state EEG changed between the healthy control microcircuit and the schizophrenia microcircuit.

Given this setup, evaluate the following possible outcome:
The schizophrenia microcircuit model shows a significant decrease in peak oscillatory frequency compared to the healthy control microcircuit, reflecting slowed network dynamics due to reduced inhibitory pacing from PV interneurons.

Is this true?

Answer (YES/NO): NO